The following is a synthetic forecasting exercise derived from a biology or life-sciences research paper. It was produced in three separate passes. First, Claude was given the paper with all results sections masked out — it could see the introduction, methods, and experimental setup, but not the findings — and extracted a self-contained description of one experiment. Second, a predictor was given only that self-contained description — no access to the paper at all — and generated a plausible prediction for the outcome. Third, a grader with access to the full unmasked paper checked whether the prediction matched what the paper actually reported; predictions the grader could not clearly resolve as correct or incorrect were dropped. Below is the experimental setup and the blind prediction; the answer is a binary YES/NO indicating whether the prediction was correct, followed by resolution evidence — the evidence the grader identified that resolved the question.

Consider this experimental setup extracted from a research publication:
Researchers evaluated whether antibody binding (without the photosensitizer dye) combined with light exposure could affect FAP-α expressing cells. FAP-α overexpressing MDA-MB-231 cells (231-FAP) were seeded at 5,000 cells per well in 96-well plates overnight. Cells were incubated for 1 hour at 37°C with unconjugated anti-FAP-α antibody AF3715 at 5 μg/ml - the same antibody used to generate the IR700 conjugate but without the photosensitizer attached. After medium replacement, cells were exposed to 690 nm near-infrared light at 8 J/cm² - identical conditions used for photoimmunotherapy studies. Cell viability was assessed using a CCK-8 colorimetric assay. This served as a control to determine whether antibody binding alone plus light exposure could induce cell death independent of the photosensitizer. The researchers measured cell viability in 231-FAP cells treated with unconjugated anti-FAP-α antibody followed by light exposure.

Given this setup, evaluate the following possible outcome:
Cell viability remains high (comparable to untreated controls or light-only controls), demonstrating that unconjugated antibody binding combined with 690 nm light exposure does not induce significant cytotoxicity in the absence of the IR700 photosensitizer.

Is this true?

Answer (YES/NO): YES